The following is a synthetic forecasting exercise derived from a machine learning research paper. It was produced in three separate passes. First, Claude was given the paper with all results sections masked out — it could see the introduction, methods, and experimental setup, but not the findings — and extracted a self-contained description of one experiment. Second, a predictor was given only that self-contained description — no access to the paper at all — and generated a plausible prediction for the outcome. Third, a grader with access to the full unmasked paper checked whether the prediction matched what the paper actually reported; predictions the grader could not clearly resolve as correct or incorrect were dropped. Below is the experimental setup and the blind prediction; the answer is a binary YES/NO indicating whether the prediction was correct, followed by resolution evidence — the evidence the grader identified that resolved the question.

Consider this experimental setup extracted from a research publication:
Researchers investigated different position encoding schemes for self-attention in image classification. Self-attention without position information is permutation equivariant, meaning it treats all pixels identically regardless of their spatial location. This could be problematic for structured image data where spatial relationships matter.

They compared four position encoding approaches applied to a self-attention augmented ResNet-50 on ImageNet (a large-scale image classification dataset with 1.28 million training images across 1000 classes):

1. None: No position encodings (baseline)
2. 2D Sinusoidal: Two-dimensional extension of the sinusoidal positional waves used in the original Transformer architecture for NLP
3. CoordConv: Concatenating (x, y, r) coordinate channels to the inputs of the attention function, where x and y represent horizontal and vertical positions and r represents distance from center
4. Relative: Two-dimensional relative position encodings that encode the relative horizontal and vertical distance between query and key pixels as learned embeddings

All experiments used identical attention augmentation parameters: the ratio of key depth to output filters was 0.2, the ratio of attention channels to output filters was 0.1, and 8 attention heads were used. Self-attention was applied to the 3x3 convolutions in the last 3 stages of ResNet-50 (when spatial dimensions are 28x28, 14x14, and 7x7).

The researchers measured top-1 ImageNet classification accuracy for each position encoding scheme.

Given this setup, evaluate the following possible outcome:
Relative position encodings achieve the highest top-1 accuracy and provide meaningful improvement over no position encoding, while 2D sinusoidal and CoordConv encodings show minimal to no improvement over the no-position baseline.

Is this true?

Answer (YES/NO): YES